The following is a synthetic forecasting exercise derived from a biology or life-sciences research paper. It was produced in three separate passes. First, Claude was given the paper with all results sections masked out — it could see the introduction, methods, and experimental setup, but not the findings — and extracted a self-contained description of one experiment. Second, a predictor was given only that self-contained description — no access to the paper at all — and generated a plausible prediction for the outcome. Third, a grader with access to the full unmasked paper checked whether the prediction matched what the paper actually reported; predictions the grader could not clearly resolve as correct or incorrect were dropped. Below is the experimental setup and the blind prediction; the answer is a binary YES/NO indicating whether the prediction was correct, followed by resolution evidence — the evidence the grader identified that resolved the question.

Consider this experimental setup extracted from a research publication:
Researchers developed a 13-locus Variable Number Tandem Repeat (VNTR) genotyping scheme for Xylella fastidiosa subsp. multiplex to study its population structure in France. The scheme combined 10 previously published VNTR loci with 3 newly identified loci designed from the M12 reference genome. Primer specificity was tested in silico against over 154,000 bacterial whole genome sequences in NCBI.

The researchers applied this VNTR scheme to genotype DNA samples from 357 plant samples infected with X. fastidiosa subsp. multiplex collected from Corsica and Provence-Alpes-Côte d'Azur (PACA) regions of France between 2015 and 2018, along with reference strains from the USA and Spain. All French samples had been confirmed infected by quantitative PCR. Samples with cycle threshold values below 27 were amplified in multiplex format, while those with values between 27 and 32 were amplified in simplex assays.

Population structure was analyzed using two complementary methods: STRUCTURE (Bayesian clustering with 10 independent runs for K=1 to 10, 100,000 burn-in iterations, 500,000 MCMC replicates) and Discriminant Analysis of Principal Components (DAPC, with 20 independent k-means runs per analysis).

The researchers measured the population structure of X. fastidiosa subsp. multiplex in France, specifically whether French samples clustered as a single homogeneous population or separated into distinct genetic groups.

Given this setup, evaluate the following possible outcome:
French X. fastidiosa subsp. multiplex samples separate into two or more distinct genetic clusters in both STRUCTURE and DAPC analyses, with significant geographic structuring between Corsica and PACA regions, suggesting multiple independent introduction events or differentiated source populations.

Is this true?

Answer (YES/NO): YES